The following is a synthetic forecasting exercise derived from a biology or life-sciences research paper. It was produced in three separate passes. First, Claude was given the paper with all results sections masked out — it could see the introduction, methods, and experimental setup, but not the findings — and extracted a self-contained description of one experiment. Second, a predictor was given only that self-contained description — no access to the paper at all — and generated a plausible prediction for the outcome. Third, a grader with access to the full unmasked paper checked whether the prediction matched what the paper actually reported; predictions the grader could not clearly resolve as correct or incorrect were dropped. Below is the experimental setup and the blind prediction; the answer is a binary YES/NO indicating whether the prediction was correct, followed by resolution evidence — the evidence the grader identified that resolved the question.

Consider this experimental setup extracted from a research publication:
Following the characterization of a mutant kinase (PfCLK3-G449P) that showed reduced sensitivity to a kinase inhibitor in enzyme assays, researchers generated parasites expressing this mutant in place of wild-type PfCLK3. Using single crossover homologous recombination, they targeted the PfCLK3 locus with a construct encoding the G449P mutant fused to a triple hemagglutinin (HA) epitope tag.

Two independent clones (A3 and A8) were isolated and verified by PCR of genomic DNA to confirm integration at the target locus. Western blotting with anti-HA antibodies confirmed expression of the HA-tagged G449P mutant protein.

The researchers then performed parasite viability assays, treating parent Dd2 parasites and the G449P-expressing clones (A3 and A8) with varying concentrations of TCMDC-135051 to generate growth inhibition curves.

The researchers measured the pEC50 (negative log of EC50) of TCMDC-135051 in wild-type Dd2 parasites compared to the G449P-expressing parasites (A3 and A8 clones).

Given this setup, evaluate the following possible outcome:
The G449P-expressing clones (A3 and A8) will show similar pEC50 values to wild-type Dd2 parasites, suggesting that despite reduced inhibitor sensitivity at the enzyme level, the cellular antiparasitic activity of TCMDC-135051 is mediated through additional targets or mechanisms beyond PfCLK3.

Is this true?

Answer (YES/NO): NO